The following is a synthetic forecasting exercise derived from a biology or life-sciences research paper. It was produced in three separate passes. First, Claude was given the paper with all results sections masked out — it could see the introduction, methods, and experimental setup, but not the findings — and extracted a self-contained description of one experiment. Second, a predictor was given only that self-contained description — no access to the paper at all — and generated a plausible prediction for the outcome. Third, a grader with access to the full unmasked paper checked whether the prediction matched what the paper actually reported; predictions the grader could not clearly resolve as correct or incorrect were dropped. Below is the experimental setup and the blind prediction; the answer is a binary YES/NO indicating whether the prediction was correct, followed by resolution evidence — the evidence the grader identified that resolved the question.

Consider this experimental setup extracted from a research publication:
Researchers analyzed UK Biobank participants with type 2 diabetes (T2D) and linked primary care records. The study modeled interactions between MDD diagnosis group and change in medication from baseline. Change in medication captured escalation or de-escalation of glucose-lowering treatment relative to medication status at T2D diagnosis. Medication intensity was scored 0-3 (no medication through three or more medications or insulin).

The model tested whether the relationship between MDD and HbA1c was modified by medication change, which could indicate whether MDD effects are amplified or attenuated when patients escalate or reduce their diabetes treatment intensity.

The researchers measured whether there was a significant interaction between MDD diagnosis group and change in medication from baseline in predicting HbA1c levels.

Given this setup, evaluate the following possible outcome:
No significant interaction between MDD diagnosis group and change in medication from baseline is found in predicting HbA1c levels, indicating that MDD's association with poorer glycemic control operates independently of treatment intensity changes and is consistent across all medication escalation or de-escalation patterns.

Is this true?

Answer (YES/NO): YES